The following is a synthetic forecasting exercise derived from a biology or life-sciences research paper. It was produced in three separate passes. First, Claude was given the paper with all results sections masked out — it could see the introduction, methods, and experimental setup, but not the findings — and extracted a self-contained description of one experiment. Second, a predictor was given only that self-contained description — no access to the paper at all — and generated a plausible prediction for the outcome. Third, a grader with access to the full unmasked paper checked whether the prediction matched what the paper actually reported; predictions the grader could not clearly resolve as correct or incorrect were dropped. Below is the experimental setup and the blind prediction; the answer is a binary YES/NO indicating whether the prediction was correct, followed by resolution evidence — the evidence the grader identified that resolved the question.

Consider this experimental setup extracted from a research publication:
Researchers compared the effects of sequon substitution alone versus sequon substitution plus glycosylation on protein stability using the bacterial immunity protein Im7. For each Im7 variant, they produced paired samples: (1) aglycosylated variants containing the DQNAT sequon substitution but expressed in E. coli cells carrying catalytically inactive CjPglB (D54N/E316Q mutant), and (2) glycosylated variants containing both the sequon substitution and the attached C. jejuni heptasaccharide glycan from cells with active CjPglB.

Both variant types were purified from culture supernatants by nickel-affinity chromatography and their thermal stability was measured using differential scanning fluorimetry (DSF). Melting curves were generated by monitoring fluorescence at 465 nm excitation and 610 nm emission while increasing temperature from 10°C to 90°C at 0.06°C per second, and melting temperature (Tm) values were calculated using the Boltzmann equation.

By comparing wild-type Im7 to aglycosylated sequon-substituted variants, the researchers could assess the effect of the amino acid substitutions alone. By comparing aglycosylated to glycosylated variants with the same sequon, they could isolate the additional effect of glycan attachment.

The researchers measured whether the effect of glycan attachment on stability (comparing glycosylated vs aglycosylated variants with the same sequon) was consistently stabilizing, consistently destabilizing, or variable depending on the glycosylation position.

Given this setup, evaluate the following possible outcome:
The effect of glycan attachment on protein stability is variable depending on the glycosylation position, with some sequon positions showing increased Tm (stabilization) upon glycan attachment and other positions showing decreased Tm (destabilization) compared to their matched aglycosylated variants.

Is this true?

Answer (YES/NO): YES